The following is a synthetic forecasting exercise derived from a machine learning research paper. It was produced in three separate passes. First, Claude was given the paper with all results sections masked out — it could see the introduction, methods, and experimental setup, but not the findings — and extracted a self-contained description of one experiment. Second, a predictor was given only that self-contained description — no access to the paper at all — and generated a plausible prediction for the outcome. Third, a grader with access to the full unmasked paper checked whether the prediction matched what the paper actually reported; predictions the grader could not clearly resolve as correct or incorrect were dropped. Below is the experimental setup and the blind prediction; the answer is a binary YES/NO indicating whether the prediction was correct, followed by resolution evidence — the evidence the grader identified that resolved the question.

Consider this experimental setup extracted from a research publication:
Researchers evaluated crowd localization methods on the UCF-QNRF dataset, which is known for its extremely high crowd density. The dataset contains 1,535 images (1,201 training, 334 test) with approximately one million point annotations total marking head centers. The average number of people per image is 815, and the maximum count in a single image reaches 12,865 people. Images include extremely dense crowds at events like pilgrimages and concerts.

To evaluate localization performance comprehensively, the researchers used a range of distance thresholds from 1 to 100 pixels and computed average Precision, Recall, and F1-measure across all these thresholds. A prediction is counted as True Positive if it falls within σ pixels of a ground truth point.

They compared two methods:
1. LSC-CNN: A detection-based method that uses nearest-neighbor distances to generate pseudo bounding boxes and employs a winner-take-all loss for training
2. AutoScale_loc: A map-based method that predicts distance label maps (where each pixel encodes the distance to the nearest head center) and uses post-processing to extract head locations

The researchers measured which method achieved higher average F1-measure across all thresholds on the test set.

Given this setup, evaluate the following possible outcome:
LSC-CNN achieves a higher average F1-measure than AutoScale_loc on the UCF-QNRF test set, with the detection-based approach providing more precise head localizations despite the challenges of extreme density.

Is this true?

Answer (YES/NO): NO